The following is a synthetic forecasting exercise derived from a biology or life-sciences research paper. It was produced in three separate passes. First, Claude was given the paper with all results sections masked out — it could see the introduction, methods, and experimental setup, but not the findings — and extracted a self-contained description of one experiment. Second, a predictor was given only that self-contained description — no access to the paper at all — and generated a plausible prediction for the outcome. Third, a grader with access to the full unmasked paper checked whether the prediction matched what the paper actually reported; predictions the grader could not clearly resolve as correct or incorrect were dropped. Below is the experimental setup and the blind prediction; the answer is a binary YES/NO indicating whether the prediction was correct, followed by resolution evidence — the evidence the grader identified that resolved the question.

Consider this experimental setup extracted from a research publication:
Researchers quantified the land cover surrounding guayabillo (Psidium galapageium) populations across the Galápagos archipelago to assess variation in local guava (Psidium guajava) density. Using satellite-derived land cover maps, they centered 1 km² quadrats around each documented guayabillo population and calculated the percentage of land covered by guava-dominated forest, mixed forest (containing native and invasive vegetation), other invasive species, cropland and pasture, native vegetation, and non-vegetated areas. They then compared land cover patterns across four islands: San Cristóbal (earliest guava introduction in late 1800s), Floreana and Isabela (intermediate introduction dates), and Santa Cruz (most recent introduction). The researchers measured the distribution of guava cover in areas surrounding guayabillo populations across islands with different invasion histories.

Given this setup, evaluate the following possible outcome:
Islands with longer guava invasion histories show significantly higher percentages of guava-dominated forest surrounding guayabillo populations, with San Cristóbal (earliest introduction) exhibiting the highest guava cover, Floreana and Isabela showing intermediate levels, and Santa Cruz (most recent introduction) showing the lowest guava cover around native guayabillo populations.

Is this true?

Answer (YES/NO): NO